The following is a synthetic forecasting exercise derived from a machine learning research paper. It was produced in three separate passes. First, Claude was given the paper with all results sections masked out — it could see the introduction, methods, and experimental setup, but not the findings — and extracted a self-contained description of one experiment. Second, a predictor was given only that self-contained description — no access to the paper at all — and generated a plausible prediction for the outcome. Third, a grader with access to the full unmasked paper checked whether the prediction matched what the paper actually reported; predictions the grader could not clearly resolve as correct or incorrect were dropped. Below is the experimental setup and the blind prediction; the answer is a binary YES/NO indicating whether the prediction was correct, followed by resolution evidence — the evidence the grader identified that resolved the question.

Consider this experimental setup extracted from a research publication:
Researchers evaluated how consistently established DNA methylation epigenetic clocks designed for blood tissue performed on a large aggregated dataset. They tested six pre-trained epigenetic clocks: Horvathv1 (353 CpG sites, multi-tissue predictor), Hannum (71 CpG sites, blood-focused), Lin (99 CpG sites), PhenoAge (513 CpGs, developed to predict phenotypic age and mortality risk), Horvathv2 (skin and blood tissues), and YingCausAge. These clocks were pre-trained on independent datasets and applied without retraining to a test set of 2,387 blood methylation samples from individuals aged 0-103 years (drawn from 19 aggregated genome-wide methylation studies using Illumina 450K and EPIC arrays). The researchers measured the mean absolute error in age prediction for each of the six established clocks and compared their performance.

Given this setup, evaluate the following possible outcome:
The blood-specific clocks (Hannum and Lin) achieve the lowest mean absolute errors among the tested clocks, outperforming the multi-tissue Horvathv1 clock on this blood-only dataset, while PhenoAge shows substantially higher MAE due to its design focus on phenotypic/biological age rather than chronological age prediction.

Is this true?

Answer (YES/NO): NO